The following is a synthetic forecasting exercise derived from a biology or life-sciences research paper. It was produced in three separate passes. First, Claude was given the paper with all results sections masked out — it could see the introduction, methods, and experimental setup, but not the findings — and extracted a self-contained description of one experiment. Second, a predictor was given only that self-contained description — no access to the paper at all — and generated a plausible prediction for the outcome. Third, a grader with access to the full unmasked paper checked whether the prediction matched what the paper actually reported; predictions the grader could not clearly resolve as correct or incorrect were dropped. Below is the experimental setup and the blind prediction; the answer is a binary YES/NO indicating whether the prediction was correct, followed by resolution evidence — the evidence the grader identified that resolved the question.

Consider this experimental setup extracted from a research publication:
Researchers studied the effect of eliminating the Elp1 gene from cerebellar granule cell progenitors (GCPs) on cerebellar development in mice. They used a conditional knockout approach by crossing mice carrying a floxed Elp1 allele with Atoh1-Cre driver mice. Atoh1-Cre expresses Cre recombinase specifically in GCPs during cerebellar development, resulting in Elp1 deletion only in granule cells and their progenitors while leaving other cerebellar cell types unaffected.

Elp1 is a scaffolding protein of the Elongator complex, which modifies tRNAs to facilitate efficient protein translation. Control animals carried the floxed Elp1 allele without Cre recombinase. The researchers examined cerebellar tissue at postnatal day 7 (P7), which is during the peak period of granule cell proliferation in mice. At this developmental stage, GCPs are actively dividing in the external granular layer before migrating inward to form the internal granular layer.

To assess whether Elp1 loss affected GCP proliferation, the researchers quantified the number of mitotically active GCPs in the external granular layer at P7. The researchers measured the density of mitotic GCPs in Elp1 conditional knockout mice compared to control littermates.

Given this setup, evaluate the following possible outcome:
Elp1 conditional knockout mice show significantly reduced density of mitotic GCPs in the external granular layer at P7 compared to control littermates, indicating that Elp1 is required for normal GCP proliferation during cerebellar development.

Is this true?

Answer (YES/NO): NO